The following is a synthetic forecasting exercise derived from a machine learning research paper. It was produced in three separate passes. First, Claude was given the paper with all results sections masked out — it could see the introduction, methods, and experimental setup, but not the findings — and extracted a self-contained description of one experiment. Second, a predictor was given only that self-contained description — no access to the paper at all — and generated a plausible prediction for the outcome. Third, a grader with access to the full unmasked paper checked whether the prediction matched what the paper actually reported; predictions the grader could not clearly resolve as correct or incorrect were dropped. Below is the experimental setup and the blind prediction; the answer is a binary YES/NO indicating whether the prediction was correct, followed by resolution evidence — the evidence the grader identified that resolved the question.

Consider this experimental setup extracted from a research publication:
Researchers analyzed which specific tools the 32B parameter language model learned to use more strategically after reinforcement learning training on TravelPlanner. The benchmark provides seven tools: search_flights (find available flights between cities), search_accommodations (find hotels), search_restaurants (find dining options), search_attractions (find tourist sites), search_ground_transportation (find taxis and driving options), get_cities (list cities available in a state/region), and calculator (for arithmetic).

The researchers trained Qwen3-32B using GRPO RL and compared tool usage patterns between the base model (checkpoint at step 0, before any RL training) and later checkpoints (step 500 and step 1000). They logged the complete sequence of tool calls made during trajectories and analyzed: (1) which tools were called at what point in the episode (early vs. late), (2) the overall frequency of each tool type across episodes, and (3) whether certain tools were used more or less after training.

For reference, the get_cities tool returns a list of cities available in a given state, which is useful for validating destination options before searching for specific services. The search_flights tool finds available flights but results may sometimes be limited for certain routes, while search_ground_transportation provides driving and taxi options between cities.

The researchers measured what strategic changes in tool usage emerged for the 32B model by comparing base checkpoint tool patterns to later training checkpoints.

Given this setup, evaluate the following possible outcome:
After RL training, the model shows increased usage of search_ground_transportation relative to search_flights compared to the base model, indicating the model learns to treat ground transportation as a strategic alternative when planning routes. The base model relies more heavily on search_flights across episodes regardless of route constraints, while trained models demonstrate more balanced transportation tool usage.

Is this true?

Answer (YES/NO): YES